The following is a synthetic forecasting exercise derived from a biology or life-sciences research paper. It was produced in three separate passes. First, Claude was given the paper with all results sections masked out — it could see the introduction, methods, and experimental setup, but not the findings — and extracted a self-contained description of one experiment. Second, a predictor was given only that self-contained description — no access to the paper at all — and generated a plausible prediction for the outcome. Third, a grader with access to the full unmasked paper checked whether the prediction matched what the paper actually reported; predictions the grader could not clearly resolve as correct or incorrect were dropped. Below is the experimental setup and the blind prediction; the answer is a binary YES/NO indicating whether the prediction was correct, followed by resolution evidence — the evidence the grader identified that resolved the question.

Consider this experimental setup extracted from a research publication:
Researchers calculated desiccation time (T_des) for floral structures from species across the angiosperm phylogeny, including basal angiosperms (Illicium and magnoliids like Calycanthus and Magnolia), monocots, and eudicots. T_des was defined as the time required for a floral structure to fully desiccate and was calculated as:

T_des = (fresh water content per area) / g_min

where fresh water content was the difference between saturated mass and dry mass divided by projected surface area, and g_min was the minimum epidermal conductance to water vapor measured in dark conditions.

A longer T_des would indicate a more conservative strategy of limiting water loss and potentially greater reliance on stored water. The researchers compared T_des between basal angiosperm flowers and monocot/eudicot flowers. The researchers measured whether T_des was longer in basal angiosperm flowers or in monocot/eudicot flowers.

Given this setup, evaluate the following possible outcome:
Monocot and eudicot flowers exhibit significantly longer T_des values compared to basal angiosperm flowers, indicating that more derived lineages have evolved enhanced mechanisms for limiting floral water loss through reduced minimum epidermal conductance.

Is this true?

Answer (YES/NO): YES